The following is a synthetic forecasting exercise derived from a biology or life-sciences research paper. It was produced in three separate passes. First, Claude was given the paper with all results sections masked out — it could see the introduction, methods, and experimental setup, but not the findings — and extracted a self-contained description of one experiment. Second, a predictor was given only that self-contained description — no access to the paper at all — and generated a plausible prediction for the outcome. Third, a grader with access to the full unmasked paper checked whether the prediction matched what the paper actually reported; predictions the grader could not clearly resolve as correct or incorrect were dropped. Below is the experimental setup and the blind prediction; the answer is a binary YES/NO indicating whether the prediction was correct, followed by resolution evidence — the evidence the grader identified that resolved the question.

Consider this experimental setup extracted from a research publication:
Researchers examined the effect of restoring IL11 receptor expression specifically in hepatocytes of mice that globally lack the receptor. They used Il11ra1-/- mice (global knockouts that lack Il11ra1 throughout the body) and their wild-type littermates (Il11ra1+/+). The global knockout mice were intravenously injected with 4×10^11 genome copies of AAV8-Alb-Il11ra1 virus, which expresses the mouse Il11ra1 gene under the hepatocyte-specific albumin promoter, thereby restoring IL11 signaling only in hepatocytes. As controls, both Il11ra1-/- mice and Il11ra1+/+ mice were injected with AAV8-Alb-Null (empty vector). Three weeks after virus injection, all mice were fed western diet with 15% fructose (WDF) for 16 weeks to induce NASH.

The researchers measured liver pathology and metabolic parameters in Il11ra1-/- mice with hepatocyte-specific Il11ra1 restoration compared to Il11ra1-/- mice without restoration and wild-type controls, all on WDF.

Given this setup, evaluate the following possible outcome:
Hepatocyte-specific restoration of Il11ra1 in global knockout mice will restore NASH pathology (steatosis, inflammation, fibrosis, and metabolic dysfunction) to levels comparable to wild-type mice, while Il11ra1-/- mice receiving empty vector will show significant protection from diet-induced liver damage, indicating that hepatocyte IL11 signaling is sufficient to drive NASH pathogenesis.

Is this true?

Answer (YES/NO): YES